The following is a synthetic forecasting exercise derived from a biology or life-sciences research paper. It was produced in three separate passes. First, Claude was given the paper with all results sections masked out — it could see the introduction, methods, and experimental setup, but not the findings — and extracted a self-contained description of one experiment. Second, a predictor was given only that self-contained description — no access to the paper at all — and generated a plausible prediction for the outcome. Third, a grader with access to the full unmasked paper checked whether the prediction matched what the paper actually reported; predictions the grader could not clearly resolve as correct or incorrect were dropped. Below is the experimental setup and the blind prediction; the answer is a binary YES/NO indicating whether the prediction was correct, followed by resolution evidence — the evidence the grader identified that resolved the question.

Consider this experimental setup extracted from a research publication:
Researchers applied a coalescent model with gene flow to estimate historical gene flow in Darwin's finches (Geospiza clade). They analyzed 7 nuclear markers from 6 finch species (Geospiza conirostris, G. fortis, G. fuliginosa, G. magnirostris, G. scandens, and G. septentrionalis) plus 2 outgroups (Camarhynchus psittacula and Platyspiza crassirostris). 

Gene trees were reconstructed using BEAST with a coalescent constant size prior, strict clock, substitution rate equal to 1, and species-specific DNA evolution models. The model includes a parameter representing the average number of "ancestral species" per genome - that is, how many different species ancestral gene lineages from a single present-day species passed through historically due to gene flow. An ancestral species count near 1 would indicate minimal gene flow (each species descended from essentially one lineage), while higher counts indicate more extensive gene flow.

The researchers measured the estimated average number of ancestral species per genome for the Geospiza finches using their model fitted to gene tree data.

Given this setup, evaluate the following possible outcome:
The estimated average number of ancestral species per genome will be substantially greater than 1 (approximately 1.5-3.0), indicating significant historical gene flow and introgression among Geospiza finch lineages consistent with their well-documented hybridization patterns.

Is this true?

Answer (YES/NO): NO